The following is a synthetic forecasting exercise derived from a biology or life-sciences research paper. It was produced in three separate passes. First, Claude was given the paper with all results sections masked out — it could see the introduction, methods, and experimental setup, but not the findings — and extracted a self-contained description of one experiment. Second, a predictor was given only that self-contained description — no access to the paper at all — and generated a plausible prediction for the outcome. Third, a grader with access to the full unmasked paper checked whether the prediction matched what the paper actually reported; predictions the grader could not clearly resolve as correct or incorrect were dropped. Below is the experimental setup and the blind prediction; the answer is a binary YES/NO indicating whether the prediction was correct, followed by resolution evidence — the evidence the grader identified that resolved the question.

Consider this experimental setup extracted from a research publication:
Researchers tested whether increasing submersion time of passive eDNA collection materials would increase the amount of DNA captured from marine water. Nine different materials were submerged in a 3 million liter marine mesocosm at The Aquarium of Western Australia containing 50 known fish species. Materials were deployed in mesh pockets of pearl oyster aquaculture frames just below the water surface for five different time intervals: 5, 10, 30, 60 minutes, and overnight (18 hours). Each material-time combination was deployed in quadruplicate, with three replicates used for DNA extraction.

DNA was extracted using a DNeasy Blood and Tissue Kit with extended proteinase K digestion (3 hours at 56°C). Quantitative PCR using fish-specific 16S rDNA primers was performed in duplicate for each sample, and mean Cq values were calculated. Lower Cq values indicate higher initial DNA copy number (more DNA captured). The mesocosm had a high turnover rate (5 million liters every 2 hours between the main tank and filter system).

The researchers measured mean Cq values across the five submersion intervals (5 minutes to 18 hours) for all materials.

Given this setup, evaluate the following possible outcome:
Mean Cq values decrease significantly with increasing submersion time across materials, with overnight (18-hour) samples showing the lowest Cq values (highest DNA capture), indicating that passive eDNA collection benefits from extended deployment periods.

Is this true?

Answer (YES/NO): NO